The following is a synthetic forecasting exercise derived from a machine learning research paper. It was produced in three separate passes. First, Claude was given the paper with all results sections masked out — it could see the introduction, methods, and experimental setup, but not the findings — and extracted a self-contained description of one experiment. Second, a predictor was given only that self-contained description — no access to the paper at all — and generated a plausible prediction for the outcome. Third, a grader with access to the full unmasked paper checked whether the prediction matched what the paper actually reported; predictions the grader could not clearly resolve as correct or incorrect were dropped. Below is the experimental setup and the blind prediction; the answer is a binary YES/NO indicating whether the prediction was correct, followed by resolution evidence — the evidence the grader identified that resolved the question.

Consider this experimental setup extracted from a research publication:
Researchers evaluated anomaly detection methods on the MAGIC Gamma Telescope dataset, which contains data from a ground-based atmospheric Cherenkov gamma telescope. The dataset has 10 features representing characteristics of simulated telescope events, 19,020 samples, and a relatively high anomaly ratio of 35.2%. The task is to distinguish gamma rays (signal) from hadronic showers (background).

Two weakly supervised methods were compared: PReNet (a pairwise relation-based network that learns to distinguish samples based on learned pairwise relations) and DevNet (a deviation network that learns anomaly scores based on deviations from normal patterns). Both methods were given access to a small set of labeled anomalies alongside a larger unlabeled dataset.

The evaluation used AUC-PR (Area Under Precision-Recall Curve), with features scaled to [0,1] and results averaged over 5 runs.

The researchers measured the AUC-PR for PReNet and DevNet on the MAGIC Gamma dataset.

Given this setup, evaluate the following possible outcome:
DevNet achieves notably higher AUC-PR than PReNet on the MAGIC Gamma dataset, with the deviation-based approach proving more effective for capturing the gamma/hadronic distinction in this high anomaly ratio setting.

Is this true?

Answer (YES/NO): NO